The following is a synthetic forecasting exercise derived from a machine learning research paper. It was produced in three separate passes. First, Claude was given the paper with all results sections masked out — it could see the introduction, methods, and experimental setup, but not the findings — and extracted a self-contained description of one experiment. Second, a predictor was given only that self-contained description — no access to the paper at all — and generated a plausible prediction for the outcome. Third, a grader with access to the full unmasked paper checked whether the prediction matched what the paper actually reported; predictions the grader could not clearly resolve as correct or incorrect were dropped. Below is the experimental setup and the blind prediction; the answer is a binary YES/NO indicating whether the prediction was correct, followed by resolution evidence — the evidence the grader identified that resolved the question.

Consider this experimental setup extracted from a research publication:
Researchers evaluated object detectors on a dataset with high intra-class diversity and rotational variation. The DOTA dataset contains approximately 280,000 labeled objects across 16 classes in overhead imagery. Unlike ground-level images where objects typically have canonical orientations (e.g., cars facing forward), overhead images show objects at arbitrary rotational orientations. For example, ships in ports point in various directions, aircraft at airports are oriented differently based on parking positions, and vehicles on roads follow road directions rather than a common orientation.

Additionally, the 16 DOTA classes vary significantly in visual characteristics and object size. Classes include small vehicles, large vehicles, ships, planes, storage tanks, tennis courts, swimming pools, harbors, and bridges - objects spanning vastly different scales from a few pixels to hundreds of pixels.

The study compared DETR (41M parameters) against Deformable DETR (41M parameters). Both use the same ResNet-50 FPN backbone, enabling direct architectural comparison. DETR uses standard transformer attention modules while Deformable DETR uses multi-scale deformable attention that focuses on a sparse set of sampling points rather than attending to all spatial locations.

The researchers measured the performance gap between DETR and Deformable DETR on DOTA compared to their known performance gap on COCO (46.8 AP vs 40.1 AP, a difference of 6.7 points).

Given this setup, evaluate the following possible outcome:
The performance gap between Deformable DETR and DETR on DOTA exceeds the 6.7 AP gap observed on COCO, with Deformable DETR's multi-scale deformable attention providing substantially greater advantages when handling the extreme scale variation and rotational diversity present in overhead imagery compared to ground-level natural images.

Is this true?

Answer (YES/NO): YES